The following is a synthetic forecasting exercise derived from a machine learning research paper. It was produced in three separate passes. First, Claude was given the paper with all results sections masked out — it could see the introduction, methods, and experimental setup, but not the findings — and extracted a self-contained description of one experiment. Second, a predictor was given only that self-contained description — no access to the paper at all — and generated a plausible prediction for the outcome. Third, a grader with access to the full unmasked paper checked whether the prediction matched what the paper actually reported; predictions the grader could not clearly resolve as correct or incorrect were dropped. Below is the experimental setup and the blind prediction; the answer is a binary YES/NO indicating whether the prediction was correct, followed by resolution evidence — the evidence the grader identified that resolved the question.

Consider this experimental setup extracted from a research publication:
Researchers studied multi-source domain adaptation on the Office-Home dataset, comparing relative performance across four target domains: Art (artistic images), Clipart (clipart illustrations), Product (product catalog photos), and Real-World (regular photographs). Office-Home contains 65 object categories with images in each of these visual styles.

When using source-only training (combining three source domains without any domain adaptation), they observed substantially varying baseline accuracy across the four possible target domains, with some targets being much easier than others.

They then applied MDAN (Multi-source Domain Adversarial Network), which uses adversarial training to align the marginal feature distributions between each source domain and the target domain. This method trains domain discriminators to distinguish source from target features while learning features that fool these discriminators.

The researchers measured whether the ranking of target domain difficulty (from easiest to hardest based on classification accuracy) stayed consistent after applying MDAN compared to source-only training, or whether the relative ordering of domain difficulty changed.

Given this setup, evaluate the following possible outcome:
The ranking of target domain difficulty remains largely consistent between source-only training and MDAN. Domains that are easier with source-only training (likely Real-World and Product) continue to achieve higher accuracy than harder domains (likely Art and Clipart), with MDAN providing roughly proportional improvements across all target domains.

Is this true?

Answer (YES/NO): NO